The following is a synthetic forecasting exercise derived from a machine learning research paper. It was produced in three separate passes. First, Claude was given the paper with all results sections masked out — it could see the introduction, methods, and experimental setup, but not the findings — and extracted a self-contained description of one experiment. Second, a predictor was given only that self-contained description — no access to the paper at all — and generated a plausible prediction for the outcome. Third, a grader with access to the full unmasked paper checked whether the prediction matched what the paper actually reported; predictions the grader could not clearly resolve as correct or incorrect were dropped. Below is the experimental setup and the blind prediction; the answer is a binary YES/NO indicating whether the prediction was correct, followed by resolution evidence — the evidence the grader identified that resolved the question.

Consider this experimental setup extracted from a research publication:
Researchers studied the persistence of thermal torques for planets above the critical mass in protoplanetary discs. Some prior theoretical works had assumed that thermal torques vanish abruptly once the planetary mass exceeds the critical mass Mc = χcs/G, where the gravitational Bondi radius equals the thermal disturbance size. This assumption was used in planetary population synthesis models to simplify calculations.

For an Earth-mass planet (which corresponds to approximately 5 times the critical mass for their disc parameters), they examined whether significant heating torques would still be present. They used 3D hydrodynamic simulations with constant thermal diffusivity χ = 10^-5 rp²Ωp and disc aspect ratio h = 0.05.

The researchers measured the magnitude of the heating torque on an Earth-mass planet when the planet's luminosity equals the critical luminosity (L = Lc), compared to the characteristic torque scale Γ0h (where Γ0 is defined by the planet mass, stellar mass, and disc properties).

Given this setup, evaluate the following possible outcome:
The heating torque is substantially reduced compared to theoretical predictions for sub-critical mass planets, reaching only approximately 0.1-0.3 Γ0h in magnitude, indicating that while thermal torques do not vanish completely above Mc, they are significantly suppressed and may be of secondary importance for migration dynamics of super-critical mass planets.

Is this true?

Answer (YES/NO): NO